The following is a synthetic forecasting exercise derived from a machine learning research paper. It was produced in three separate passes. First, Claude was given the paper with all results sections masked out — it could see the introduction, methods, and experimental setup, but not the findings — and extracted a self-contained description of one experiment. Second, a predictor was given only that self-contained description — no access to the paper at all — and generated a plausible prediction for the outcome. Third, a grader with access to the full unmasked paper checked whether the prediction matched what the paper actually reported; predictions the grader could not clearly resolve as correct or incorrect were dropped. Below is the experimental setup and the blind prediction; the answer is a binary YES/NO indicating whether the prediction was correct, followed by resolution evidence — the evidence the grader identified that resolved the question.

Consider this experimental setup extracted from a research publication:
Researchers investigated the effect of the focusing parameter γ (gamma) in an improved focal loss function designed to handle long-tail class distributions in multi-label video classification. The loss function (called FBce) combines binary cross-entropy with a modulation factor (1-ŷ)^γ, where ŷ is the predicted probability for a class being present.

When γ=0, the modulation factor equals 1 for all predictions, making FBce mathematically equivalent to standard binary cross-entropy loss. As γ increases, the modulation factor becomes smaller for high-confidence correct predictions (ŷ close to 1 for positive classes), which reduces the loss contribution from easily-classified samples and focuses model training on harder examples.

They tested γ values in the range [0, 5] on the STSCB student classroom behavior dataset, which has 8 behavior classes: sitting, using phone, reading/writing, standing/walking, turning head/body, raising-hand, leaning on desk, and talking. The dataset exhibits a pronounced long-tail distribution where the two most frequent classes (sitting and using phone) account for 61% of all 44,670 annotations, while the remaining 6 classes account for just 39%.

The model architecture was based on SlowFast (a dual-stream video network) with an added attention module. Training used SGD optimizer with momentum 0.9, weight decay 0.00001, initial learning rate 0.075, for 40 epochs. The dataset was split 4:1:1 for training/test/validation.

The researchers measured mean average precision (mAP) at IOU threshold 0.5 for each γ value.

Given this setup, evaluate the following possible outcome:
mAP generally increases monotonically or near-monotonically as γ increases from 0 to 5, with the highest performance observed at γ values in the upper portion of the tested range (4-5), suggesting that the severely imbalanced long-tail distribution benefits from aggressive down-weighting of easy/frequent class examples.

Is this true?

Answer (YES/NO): YES